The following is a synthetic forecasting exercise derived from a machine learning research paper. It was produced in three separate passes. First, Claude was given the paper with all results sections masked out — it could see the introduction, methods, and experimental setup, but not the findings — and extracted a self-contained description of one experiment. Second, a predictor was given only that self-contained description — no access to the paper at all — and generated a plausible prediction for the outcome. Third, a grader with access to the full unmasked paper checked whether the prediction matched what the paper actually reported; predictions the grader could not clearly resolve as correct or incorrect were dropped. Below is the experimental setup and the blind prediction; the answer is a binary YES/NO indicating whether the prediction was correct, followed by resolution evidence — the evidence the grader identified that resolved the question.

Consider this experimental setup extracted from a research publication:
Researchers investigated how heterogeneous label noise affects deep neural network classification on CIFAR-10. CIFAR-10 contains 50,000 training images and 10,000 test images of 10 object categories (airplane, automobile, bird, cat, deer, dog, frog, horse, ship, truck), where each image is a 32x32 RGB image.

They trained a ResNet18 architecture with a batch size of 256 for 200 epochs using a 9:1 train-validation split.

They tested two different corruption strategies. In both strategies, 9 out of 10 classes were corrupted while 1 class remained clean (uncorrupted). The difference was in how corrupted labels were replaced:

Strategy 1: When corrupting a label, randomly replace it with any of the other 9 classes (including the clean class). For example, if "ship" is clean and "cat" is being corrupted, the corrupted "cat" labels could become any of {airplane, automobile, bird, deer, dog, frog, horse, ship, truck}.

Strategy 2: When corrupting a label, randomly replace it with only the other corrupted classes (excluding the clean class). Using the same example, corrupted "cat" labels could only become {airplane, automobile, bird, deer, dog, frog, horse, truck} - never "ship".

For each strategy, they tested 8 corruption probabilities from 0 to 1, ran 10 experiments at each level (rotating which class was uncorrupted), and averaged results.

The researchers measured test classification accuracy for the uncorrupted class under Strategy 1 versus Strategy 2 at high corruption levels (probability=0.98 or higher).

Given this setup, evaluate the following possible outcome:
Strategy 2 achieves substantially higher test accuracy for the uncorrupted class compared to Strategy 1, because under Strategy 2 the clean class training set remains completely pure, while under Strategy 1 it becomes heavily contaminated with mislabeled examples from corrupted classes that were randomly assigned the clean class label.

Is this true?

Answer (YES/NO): NO